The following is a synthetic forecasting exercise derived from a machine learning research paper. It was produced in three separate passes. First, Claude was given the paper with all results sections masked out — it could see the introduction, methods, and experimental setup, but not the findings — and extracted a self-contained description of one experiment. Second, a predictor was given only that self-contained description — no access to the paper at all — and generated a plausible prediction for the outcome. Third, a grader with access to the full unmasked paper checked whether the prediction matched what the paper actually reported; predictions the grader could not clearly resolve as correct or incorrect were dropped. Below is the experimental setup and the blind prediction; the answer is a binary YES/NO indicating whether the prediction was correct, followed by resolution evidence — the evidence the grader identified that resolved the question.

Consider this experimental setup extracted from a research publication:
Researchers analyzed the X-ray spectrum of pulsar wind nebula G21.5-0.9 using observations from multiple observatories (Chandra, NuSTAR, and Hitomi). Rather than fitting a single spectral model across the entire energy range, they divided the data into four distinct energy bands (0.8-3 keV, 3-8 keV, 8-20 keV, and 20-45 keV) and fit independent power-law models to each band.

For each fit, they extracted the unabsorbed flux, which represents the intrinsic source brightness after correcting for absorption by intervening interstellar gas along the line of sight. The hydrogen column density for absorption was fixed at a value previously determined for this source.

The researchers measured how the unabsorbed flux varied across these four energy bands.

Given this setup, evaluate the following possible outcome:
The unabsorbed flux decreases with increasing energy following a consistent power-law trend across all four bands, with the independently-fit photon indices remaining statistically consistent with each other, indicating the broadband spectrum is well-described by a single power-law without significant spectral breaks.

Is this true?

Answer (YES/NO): NO